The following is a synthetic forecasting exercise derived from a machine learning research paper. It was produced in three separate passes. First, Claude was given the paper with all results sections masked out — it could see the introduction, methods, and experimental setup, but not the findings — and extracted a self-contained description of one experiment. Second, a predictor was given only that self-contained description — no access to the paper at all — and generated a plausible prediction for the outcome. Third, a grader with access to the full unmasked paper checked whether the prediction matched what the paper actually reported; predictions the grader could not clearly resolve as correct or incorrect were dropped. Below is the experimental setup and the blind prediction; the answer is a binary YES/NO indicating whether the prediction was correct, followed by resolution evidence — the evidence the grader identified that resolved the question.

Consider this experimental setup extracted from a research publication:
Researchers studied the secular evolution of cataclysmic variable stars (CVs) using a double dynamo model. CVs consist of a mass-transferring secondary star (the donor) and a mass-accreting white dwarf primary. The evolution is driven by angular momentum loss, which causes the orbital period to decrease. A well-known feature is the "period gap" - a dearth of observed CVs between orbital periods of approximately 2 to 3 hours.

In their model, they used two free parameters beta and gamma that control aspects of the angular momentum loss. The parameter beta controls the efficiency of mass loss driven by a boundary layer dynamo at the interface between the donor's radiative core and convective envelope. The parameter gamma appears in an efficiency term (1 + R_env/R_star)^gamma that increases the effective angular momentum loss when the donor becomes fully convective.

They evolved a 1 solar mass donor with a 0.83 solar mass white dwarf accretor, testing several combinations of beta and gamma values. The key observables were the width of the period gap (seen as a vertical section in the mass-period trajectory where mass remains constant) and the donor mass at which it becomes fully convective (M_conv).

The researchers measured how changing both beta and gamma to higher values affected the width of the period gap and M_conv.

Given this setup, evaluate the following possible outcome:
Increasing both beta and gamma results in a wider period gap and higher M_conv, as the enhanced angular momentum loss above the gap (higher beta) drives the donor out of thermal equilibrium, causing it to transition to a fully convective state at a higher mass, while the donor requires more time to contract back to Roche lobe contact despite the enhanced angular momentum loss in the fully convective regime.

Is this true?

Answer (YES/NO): NO